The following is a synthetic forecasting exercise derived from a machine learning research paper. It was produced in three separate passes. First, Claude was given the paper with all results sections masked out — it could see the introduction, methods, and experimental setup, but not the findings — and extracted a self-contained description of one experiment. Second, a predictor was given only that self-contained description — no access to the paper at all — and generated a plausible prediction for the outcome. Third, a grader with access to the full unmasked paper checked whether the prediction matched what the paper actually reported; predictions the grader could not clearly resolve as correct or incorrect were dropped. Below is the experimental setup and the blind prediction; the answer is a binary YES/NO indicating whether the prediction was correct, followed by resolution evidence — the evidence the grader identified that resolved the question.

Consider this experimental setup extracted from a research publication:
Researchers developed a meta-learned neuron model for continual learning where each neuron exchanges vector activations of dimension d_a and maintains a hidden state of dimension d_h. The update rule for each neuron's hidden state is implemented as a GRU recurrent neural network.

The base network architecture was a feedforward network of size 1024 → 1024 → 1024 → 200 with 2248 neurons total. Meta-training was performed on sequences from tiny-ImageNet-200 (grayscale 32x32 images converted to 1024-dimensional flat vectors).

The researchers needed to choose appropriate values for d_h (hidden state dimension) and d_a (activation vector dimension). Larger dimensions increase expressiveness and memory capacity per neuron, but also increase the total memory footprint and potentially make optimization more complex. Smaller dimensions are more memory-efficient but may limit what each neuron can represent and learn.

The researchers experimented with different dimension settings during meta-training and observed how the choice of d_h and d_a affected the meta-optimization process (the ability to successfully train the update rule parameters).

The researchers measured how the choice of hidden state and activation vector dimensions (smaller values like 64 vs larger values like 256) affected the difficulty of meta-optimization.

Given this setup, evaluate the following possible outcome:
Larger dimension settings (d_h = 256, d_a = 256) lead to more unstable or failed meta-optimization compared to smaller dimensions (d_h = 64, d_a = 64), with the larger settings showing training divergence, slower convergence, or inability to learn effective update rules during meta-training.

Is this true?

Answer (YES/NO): NO